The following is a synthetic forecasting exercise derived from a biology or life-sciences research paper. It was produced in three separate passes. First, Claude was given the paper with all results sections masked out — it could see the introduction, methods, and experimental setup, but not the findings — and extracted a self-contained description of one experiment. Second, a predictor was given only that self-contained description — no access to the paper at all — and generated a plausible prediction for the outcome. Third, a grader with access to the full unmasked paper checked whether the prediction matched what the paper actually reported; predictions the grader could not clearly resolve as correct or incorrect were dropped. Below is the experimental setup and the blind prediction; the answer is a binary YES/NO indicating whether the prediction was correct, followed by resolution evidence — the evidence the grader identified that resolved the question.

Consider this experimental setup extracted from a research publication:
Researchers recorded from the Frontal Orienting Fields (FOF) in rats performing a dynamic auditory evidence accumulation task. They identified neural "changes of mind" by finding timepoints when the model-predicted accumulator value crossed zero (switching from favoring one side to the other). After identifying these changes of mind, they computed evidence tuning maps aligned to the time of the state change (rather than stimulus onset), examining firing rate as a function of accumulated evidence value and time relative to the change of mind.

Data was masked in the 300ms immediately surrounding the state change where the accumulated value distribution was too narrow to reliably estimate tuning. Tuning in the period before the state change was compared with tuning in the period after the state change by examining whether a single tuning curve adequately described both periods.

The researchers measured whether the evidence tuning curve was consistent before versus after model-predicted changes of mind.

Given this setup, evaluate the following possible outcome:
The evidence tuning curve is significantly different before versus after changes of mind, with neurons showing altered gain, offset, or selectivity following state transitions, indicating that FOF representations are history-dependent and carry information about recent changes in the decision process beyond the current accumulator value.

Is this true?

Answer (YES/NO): NO